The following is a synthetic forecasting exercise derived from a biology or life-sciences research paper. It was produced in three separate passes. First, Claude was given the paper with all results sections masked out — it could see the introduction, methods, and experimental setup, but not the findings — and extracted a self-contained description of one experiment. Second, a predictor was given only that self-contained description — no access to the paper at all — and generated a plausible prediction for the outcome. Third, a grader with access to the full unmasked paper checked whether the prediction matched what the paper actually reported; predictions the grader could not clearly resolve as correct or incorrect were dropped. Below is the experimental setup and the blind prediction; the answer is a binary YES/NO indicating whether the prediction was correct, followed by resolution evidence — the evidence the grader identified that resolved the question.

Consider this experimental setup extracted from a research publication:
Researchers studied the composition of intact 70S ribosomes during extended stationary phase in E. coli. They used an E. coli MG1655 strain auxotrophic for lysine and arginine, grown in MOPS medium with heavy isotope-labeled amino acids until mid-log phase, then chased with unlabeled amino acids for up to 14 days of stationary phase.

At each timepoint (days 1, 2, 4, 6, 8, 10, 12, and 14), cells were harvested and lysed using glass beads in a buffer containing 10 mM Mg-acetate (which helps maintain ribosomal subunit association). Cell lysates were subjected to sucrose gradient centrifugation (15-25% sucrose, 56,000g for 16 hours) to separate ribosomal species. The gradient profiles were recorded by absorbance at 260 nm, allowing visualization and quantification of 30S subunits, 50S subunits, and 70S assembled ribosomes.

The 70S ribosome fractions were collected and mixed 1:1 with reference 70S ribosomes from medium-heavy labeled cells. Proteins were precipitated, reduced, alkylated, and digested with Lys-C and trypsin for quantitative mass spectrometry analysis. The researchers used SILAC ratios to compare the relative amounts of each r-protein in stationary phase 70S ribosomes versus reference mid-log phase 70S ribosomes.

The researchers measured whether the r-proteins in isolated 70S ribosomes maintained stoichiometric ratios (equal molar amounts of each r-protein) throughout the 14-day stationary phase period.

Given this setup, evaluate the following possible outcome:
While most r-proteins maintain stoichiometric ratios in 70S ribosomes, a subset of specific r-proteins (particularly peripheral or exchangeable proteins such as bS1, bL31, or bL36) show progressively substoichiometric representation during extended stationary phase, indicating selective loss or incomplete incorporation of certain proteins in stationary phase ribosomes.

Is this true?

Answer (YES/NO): NO